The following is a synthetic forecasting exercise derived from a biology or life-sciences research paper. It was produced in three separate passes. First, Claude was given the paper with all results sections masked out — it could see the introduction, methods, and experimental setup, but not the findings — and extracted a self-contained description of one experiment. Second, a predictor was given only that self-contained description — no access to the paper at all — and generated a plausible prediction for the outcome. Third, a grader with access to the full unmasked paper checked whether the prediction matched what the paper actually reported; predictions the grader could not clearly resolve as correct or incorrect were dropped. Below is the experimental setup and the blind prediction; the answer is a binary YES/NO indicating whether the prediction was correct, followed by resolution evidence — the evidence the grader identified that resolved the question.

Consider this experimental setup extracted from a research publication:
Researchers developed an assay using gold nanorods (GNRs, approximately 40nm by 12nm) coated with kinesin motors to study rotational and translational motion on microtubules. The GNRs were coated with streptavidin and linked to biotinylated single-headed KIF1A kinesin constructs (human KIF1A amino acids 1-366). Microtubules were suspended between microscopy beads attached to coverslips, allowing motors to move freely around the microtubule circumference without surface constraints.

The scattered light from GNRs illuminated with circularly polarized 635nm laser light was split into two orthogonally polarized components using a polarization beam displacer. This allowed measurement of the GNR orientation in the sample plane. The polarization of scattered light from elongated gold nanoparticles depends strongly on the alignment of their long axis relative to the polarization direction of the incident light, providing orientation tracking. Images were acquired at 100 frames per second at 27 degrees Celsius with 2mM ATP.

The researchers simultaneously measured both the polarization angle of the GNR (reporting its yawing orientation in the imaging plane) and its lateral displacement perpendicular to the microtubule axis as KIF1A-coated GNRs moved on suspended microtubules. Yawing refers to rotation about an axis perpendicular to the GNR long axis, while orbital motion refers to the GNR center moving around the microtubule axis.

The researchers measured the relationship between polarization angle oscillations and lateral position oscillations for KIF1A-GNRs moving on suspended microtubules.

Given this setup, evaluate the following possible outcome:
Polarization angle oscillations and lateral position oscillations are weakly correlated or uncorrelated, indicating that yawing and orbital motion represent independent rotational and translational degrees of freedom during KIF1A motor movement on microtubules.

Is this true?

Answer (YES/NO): NO